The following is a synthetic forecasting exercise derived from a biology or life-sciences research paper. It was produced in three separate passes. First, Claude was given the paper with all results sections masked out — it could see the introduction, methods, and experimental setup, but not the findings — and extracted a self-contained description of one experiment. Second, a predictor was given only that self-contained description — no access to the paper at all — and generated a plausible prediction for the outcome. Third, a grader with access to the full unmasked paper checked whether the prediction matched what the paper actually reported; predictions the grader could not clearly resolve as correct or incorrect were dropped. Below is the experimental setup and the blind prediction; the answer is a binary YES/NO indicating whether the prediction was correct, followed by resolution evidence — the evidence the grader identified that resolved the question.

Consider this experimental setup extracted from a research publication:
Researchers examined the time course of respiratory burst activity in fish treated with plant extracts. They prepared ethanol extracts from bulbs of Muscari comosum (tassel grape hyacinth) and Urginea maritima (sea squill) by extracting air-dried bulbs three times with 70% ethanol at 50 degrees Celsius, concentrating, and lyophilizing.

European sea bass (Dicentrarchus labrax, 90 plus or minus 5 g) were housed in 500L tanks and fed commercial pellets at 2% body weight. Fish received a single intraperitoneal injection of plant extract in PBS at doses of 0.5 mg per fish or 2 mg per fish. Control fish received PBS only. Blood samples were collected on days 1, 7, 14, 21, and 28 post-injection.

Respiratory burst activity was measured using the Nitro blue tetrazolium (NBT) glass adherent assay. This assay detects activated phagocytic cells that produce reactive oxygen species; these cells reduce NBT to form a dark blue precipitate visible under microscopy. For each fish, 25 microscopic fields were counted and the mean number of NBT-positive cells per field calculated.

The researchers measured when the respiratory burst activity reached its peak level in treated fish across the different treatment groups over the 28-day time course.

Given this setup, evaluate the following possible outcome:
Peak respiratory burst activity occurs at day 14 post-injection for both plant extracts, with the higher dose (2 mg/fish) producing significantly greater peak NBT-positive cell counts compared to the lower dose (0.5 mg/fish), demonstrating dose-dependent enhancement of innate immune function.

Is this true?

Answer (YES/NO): NO